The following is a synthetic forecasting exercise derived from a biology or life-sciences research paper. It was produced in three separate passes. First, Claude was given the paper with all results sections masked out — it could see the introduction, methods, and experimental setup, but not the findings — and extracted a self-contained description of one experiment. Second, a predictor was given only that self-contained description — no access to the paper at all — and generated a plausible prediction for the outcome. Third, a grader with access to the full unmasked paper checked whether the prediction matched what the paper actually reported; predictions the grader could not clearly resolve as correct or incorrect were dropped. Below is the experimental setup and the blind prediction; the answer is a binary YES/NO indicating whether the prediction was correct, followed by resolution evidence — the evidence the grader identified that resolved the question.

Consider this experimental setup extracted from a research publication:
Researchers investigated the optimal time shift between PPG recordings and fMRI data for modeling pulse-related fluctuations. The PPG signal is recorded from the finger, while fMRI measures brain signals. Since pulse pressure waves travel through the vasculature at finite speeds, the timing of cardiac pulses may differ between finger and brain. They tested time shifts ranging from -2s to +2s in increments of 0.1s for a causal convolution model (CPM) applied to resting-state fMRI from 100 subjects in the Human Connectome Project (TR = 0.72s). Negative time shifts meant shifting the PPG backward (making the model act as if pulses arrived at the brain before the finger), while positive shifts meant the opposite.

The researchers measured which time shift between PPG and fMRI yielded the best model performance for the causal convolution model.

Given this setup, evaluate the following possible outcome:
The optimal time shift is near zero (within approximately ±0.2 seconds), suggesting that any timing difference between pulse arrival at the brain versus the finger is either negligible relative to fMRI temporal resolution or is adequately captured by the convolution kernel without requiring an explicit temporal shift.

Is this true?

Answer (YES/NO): NO